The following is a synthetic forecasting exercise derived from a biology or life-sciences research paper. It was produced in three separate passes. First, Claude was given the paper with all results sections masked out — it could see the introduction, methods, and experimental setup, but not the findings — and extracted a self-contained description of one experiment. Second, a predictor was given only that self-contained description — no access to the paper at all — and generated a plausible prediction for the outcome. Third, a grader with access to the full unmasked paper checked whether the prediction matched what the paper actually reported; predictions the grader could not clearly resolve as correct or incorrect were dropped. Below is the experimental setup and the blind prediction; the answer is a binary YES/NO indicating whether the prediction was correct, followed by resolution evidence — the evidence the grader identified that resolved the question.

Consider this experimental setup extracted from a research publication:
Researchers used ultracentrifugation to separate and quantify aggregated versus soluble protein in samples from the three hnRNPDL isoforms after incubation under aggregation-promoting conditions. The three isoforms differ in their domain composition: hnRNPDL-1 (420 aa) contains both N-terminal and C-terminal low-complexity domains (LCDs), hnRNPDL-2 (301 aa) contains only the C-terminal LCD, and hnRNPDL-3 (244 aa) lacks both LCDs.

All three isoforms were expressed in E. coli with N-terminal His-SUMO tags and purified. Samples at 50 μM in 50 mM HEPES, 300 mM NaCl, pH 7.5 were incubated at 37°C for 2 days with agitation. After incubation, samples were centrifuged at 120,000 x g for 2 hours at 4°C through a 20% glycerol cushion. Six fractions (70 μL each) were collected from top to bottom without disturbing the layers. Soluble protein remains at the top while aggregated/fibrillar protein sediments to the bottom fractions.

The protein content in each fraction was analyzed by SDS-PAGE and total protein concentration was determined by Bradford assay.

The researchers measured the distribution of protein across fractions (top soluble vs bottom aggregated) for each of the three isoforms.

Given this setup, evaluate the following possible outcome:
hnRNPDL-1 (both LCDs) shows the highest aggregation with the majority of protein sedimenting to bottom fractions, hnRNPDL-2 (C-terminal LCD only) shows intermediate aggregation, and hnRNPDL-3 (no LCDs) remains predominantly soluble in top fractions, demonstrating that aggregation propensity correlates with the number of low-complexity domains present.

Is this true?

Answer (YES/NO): NO